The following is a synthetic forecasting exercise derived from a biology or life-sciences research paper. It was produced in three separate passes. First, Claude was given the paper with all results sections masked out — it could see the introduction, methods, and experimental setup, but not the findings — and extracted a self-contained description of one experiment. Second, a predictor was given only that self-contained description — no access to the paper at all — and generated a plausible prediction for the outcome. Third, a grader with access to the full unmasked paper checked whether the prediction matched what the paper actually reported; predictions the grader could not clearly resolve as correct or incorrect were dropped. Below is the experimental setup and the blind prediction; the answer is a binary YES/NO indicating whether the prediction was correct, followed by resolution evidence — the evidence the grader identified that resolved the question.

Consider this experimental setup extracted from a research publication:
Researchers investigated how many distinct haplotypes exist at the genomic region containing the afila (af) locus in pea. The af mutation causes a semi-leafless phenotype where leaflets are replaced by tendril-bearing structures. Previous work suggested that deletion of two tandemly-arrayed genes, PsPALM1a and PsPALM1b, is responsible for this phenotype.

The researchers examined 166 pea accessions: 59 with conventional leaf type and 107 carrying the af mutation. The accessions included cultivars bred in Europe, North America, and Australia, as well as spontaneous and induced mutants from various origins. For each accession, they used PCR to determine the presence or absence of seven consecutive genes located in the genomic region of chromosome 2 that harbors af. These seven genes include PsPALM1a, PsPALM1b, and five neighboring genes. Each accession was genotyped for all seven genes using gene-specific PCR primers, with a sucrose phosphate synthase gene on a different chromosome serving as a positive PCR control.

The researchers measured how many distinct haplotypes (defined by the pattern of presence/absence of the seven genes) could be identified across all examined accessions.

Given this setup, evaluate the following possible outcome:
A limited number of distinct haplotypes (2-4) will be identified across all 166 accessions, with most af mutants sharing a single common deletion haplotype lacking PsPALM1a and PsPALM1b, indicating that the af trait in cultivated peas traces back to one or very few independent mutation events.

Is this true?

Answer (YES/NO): NO